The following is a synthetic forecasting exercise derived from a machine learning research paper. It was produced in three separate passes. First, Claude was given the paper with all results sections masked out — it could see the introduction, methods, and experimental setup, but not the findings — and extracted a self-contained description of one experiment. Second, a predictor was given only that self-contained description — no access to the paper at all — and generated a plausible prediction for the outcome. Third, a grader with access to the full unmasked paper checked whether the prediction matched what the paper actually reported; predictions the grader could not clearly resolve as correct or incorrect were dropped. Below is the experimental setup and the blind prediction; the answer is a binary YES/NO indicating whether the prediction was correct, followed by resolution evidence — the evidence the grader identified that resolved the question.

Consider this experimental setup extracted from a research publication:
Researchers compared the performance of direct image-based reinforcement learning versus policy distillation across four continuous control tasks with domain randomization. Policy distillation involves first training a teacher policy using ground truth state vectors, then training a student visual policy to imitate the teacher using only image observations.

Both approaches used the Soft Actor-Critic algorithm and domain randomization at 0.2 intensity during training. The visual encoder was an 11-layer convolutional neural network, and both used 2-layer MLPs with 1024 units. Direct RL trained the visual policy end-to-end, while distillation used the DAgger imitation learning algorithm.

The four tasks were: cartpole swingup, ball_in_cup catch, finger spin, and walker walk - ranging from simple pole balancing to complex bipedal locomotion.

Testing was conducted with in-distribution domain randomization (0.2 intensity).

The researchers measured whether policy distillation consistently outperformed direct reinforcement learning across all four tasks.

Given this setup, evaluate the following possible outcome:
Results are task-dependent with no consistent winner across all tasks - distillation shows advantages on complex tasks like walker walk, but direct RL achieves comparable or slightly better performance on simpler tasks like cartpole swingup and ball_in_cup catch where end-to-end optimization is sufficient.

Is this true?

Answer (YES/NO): NO